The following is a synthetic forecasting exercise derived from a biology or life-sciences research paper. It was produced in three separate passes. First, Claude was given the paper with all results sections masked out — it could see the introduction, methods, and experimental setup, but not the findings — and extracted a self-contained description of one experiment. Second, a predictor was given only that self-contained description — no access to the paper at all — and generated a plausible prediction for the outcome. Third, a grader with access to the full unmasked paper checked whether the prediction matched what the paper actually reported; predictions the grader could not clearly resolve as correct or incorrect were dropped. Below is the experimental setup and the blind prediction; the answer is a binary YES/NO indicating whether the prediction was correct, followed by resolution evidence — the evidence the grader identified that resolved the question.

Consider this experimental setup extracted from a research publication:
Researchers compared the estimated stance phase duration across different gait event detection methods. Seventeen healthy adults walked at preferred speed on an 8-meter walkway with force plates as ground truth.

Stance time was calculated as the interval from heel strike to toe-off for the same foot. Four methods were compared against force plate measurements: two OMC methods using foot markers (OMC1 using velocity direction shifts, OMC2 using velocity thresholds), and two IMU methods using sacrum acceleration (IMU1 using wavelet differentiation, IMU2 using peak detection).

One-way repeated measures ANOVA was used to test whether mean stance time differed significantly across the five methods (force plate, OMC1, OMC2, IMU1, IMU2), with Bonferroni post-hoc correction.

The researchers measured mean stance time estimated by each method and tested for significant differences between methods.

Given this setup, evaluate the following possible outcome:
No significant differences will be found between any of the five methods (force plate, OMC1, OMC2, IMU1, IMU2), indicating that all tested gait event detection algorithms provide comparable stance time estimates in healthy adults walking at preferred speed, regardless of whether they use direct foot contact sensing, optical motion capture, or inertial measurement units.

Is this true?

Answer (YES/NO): NO